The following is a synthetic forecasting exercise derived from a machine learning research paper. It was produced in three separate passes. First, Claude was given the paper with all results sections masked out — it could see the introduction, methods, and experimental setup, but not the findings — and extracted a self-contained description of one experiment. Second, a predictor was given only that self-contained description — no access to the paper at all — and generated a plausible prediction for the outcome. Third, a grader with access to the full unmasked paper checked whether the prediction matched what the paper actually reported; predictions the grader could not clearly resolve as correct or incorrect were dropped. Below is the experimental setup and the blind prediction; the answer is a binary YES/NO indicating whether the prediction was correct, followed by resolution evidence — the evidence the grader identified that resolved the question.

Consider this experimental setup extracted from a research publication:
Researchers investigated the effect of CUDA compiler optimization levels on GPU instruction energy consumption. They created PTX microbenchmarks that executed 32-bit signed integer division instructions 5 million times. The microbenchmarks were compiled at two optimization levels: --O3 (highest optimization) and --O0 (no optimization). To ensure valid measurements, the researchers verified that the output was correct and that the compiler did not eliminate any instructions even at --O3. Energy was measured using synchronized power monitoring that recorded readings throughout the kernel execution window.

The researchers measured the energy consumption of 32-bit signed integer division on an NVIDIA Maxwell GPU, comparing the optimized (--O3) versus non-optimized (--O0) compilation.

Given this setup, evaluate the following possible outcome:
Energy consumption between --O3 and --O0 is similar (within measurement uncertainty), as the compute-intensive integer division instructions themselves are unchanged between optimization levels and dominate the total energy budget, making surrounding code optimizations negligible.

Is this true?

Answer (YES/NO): NO